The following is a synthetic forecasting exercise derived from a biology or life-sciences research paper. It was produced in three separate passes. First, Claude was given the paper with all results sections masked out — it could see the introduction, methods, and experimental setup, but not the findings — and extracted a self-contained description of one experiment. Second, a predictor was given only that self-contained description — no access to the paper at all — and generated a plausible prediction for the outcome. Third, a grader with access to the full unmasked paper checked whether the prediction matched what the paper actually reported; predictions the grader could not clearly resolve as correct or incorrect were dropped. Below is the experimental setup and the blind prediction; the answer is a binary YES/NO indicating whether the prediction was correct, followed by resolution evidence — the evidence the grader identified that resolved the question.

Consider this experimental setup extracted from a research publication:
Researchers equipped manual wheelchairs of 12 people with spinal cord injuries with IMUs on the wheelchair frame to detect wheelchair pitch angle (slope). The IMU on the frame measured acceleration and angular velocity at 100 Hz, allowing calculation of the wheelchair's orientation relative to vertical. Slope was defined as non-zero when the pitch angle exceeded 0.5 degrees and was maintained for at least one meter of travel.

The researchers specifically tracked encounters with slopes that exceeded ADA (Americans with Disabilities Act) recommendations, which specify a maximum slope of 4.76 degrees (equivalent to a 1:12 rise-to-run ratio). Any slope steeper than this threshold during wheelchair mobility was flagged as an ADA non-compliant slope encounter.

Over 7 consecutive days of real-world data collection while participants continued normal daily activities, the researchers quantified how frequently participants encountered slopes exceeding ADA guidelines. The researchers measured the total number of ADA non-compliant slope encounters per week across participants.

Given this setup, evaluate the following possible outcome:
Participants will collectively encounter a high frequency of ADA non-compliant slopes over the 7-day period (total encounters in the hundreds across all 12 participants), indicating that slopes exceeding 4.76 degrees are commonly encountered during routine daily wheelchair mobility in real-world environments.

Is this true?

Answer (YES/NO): NO